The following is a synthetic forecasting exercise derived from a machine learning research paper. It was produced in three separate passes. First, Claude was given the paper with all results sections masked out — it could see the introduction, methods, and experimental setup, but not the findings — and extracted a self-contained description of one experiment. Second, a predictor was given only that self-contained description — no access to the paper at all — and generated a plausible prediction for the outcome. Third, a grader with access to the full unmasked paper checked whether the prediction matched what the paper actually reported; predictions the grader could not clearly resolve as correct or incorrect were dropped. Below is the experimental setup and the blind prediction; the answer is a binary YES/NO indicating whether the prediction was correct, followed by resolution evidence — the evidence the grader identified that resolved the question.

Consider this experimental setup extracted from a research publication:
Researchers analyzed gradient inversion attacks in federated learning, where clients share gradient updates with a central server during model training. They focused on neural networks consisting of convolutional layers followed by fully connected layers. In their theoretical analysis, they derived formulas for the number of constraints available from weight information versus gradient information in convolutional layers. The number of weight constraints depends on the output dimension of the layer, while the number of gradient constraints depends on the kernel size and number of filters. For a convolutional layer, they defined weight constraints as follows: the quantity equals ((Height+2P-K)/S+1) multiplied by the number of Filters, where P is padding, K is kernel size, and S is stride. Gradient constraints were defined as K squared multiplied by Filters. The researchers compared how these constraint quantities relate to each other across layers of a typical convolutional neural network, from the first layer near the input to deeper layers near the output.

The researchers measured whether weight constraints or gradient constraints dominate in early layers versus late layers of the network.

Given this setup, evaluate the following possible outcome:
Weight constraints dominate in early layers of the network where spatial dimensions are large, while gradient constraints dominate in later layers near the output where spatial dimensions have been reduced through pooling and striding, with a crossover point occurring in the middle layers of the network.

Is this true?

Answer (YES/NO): YES